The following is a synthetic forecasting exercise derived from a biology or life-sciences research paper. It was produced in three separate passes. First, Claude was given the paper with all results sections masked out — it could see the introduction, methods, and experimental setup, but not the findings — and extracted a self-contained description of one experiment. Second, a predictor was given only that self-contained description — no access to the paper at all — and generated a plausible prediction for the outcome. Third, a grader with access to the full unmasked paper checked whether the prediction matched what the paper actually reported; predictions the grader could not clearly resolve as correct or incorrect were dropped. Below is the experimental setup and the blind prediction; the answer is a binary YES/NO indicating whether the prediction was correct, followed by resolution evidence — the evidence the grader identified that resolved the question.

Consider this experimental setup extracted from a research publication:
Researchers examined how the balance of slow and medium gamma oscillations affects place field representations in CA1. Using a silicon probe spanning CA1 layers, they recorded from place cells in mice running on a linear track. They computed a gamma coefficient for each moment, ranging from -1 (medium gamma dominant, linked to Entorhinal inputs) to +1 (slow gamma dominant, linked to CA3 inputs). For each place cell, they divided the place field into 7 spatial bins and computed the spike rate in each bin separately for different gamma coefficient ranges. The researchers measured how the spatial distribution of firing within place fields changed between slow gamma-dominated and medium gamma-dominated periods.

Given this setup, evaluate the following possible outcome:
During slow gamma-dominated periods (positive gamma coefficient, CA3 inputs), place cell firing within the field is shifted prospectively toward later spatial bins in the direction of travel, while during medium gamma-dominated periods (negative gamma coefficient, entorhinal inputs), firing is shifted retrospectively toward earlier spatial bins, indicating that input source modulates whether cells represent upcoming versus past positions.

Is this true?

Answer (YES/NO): NO